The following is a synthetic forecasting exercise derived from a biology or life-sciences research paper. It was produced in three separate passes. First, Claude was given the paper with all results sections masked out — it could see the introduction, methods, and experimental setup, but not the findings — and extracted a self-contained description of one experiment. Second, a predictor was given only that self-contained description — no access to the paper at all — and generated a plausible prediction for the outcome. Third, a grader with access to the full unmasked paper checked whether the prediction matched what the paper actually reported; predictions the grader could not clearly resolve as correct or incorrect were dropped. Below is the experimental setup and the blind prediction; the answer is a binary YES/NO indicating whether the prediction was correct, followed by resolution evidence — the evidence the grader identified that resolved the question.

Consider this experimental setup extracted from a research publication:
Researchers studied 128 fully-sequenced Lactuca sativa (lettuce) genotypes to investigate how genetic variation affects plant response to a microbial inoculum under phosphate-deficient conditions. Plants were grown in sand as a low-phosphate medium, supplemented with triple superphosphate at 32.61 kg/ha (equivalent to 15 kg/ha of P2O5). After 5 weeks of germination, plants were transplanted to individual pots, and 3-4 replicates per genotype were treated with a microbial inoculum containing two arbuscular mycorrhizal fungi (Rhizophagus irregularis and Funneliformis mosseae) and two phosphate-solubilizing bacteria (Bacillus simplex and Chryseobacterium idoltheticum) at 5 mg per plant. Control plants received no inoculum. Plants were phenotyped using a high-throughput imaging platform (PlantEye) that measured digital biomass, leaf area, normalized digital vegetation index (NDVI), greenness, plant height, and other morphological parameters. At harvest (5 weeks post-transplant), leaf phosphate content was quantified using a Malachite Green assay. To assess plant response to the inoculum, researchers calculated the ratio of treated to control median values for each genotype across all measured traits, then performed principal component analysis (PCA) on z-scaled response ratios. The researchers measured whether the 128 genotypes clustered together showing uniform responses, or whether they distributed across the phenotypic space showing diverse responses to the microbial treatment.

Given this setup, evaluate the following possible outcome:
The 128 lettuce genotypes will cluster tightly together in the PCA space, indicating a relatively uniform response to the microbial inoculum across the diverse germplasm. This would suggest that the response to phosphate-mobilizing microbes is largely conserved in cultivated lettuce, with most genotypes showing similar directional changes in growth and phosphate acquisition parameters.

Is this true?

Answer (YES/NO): NO